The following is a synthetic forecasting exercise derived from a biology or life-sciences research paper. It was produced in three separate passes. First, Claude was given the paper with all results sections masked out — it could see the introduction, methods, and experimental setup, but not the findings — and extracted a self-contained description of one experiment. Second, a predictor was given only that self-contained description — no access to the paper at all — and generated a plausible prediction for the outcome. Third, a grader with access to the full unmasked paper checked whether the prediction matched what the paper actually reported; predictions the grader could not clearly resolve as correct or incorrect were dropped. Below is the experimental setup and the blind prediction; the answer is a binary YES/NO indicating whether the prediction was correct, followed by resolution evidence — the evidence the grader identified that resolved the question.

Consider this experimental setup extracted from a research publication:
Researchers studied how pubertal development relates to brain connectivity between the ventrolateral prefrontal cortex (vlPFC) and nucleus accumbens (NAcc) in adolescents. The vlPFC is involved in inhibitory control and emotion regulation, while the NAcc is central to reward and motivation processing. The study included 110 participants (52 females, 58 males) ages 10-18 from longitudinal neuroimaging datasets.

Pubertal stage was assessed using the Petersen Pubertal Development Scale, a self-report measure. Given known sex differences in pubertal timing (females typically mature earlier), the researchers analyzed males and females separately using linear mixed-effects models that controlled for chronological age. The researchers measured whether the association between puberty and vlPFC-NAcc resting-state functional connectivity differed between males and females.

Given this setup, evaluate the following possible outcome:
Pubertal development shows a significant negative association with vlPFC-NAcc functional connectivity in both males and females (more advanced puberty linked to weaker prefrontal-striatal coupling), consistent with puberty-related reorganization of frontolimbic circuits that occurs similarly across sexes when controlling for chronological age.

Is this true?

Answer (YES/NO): NO